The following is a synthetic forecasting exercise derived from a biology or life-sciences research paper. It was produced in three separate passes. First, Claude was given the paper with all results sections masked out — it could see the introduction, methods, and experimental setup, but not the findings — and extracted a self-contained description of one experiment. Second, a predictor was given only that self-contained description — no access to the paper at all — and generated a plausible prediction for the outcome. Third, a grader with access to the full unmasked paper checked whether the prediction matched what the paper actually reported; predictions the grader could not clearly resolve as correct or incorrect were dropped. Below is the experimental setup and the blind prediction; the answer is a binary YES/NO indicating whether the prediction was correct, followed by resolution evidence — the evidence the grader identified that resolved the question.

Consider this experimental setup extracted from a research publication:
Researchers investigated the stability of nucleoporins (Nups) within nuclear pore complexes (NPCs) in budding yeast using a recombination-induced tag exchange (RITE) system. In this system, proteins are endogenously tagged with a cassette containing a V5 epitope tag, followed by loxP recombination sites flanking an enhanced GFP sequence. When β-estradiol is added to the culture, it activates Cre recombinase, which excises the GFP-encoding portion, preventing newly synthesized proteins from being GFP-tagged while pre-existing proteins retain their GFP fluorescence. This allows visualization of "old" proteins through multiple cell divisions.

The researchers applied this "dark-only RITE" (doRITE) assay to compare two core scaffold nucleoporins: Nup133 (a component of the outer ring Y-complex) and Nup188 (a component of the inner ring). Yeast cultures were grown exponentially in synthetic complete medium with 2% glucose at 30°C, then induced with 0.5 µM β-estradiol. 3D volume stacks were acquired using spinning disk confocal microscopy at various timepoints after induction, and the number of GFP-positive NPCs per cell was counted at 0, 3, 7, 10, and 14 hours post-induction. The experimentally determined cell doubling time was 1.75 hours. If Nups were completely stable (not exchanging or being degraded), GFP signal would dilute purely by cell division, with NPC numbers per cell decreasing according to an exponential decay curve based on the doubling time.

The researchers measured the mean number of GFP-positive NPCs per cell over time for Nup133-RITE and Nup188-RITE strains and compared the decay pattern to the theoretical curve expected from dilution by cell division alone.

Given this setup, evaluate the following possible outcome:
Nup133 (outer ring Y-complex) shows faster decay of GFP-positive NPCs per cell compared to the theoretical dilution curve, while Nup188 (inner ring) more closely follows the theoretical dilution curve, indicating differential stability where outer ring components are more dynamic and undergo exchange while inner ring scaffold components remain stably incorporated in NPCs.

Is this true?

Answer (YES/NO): NO